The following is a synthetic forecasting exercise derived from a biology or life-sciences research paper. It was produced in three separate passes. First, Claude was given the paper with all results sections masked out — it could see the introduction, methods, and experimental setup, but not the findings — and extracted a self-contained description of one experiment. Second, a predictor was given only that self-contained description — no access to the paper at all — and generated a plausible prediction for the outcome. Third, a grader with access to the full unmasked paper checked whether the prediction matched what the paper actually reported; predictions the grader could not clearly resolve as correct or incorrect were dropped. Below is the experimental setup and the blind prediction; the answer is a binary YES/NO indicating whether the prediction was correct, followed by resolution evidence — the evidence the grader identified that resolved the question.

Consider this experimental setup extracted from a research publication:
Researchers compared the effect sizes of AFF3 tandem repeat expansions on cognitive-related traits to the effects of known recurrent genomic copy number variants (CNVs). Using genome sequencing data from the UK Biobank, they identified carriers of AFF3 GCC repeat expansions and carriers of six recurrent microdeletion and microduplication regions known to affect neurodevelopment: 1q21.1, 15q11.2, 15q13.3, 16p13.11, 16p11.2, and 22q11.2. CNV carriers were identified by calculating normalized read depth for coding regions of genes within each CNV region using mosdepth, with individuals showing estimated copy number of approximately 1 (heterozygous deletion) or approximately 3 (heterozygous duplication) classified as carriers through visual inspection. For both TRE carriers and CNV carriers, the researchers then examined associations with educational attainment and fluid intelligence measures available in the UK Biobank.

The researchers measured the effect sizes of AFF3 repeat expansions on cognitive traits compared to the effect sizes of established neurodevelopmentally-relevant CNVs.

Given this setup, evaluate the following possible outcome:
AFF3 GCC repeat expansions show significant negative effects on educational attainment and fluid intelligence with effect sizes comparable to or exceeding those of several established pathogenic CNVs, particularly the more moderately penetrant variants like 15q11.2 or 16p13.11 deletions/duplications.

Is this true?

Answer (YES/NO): NO